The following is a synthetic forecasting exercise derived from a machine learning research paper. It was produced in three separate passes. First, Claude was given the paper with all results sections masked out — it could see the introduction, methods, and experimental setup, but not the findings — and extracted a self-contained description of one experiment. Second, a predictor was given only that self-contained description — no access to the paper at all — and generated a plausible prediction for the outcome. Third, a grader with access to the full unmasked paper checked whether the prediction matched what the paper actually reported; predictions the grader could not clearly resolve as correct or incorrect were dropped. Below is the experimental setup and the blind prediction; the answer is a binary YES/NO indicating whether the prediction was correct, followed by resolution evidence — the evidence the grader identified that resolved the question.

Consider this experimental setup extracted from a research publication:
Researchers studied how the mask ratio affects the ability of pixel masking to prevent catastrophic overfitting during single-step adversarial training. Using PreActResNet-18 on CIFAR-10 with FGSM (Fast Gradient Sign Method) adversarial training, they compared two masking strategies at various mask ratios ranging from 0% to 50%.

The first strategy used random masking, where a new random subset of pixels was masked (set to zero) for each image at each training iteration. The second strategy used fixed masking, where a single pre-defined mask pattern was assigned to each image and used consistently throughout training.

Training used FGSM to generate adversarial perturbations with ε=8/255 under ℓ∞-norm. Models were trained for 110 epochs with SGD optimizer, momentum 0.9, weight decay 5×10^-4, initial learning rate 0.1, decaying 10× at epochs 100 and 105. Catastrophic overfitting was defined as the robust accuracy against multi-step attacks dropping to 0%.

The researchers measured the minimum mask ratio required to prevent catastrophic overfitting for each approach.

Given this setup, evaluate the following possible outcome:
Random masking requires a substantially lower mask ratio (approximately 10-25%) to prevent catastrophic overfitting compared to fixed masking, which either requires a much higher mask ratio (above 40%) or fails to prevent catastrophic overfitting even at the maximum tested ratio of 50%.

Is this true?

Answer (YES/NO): NO